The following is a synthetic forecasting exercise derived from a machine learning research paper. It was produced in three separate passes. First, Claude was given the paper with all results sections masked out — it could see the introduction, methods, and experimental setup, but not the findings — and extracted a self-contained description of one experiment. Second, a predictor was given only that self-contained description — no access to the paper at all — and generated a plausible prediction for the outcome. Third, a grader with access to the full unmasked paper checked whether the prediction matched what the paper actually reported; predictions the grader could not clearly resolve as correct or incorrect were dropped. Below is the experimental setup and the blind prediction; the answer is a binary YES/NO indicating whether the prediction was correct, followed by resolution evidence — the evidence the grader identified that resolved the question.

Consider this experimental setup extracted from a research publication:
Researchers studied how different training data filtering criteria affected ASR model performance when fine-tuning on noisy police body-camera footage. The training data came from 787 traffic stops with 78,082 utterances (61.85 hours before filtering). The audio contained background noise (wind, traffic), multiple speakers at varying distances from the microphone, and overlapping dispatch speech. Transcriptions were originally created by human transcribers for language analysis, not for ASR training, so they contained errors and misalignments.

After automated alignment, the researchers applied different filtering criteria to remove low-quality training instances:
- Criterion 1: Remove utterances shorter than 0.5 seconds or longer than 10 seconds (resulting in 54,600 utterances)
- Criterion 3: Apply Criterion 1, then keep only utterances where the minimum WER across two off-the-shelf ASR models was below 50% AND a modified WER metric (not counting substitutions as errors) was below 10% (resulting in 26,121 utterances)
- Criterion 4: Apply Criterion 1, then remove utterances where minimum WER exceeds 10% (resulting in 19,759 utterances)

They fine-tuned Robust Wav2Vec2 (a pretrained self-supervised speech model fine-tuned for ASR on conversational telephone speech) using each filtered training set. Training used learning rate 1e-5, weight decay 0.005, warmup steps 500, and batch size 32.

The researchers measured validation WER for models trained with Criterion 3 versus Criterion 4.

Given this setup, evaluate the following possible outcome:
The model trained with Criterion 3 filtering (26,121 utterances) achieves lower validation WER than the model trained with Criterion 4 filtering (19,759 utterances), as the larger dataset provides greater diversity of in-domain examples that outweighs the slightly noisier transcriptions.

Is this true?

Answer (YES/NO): NO